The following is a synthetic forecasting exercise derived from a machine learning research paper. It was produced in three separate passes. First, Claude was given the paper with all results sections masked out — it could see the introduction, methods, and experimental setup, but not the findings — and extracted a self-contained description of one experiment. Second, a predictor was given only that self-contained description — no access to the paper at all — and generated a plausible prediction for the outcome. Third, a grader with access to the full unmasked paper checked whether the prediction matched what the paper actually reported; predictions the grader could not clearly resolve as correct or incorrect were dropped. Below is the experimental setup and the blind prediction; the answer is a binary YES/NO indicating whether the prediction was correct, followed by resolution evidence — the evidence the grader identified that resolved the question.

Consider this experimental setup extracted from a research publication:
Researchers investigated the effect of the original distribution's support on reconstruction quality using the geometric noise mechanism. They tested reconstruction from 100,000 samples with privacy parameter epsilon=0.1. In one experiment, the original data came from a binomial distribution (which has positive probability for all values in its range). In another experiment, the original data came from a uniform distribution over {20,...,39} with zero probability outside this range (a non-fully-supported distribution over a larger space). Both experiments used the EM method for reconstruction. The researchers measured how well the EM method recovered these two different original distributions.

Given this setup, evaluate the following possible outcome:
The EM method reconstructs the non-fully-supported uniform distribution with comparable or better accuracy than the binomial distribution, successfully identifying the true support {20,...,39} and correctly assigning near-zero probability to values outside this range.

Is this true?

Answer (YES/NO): NO